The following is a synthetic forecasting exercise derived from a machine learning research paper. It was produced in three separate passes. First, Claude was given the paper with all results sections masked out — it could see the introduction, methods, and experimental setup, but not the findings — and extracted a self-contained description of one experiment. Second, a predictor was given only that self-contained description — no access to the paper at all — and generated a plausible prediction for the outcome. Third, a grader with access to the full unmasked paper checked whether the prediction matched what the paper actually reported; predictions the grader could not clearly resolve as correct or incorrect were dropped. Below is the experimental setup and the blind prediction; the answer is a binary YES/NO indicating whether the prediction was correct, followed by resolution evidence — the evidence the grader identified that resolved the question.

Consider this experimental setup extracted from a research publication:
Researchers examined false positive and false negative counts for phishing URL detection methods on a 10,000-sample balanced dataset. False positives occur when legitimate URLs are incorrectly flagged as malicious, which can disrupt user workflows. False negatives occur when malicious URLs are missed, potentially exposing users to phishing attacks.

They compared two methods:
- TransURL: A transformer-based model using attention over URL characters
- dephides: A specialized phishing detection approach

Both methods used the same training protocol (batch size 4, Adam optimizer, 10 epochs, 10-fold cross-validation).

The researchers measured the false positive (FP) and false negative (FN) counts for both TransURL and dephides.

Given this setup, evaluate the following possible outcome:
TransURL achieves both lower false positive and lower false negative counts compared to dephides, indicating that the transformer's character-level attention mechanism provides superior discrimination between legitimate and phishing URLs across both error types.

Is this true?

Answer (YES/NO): NO